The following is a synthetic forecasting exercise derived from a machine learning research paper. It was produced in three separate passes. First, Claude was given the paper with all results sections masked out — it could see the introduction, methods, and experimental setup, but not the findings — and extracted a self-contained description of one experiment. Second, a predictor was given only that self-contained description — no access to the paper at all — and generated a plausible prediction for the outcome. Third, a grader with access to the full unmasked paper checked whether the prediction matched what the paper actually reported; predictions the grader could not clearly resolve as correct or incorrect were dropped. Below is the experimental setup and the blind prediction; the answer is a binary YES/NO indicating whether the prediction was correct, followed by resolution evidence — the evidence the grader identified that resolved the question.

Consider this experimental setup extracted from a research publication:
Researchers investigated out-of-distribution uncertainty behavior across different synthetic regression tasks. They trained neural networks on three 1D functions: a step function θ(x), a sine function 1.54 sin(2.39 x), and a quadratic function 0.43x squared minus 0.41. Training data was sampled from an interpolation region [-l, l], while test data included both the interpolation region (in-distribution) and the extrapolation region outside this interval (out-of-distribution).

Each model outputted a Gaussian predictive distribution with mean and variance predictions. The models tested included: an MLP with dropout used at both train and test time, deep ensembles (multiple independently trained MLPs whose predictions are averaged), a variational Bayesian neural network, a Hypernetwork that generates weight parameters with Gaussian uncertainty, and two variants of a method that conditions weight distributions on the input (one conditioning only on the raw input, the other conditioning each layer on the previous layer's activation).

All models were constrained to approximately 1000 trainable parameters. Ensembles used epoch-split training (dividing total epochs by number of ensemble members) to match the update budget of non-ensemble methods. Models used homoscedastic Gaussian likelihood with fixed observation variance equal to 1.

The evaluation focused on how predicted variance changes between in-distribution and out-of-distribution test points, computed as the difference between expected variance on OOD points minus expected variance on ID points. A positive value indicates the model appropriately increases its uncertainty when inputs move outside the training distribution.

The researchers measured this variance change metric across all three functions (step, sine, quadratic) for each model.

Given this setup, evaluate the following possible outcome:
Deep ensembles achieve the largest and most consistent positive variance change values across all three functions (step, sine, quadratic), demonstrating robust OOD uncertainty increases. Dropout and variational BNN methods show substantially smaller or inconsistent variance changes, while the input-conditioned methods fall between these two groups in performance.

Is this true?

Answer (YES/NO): NO